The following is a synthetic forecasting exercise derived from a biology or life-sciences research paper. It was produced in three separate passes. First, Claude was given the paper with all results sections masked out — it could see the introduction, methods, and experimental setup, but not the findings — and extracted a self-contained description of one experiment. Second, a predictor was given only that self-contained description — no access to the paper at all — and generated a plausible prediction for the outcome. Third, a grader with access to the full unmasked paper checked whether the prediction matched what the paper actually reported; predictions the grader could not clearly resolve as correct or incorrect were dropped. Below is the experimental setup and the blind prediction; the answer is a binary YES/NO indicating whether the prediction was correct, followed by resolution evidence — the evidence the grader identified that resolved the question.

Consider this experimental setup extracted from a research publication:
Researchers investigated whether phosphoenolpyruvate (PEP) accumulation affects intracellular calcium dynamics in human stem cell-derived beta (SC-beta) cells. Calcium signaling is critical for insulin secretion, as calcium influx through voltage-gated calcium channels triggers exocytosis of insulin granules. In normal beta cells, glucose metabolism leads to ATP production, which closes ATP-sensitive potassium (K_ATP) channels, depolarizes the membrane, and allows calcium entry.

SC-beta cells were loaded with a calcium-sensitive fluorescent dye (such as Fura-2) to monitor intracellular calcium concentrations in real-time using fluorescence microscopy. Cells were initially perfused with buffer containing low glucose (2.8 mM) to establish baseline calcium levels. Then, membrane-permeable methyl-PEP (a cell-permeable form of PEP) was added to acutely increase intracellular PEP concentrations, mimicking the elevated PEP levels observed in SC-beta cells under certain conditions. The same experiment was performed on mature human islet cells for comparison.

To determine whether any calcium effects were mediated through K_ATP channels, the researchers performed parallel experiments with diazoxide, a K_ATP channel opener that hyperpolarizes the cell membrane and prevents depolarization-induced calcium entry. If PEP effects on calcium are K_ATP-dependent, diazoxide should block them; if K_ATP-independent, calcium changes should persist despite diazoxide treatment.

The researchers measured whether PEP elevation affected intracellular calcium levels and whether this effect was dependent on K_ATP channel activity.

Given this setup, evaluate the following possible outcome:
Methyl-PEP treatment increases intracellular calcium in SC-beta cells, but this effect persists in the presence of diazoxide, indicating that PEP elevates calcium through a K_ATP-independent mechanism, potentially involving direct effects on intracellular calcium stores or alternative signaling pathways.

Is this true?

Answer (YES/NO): YES